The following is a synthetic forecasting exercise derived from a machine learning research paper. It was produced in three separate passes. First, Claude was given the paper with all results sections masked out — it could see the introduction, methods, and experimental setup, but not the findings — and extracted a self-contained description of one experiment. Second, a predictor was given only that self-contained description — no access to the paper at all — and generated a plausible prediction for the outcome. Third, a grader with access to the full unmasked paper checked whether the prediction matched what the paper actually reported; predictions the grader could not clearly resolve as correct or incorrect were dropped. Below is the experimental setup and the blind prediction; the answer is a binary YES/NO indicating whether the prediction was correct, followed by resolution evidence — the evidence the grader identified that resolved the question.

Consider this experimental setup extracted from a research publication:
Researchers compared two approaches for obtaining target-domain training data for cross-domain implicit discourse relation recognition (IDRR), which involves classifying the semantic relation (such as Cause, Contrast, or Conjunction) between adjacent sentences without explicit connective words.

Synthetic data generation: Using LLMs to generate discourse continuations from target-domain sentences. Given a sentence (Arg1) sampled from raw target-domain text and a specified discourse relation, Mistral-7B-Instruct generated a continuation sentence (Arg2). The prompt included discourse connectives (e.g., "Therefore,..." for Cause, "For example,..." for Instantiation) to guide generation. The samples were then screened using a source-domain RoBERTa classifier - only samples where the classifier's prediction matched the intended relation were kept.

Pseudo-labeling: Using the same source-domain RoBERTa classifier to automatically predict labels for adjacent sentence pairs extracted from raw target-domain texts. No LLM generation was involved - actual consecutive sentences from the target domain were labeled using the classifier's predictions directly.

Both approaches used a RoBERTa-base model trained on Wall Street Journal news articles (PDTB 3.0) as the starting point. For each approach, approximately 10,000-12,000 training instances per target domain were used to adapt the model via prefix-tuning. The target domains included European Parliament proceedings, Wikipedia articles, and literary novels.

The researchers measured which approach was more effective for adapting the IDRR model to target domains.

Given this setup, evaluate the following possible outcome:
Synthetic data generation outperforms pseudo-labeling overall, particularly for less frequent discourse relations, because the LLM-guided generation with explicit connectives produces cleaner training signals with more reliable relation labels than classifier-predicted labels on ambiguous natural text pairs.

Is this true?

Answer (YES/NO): NO